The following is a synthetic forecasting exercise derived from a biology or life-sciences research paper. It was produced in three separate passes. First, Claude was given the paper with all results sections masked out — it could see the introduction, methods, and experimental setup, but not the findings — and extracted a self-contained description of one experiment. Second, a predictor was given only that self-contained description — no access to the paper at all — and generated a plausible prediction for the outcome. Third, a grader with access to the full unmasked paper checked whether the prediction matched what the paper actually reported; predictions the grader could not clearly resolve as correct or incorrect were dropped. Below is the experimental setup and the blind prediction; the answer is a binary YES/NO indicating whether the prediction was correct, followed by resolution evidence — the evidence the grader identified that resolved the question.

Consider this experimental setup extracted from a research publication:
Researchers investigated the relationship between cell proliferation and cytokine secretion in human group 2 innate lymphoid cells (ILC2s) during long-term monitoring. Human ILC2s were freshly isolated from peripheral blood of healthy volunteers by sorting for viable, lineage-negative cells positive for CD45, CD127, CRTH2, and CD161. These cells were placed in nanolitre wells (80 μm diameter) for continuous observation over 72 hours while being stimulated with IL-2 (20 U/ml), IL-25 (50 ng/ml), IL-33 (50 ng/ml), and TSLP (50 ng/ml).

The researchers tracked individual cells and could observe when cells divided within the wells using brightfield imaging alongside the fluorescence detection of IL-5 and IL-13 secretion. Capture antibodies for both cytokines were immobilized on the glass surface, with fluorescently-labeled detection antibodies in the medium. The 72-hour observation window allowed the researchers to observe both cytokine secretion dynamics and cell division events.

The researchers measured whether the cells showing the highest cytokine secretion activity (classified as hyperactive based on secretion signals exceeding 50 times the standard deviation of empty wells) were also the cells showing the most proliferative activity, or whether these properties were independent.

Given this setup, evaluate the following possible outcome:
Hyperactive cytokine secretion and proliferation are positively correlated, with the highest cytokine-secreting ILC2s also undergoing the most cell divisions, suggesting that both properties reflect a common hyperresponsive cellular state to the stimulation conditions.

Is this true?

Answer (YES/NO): YES